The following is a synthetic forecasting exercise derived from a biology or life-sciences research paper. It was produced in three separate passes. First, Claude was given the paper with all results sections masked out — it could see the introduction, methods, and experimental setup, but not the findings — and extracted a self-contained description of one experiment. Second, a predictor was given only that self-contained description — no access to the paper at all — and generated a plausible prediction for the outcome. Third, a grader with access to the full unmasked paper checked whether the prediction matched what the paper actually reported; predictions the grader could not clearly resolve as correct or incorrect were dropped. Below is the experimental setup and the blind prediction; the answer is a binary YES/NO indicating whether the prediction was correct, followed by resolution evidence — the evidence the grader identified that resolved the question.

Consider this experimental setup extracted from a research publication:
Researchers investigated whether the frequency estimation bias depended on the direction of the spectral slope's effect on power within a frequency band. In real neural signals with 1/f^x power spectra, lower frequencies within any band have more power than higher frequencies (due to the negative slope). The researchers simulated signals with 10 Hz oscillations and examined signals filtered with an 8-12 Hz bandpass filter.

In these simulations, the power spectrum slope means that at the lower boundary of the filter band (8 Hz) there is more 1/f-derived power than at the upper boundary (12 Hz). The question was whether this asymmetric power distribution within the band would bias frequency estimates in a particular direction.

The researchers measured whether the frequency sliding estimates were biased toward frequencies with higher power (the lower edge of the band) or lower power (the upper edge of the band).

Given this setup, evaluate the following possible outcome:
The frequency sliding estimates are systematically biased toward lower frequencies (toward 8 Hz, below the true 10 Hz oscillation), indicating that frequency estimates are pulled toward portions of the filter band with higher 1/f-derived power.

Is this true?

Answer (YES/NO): YES